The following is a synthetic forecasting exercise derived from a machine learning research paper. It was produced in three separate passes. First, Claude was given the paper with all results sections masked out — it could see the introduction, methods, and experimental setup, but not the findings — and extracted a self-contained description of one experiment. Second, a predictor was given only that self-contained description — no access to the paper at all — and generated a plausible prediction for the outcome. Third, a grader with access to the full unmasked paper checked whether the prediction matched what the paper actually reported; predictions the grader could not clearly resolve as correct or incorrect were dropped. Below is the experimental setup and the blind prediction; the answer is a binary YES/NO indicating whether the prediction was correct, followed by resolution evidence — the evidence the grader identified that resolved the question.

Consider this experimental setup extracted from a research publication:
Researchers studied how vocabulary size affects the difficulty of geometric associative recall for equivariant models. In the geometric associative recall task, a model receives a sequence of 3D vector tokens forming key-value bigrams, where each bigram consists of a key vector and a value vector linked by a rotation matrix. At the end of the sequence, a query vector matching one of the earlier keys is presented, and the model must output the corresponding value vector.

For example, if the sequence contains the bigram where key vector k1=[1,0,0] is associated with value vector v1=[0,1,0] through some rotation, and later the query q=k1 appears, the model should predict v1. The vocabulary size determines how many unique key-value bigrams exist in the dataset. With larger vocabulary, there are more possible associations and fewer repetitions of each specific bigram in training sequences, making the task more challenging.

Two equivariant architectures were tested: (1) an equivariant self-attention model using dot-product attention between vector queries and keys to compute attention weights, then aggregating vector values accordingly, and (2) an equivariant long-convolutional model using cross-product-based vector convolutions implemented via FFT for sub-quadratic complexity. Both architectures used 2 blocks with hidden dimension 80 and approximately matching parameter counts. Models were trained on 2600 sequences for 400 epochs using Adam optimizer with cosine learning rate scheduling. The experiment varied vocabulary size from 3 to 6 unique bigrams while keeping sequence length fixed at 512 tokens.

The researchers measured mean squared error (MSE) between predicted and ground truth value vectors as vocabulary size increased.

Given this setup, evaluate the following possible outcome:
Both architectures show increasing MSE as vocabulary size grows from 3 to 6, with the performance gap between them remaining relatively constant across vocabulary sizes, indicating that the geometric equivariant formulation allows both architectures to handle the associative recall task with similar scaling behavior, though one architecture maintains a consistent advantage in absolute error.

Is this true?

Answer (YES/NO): NO